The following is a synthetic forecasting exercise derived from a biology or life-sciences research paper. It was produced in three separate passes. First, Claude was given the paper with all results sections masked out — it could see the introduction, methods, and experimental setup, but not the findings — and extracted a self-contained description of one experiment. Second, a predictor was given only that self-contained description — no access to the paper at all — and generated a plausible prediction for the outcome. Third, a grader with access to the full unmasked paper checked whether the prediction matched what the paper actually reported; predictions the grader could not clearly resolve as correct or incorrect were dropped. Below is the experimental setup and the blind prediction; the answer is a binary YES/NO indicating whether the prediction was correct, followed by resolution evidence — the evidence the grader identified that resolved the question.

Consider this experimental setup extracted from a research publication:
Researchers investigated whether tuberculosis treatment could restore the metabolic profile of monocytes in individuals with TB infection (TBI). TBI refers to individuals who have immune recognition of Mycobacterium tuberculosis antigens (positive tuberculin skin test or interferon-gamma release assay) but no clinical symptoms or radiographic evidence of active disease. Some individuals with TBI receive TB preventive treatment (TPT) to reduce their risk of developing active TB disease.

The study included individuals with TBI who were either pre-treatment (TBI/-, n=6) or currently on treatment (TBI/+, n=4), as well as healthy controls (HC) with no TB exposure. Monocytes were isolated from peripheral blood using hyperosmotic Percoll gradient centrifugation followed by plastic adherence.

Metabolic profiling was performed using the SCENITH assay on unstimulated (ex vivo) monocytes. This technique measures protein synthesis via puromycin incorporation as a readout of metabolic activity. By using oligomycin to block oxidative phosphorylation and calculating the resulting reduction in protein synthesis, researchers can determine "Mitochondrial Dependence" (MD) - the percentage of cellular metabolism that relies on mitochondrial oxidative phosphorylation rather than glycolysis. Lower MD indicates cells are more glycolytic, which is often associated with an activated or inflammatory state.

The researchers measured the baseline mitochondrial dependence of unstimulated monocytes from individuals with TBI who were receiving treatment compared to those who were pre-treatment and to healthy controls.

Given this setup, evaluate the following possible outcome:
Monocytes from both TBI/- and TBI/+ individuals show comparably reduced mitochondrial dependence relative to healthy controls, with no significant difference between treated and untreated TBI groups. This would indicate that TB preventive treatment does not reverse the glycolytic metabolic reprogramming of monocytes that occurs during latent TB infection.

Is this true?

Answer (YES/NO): NO